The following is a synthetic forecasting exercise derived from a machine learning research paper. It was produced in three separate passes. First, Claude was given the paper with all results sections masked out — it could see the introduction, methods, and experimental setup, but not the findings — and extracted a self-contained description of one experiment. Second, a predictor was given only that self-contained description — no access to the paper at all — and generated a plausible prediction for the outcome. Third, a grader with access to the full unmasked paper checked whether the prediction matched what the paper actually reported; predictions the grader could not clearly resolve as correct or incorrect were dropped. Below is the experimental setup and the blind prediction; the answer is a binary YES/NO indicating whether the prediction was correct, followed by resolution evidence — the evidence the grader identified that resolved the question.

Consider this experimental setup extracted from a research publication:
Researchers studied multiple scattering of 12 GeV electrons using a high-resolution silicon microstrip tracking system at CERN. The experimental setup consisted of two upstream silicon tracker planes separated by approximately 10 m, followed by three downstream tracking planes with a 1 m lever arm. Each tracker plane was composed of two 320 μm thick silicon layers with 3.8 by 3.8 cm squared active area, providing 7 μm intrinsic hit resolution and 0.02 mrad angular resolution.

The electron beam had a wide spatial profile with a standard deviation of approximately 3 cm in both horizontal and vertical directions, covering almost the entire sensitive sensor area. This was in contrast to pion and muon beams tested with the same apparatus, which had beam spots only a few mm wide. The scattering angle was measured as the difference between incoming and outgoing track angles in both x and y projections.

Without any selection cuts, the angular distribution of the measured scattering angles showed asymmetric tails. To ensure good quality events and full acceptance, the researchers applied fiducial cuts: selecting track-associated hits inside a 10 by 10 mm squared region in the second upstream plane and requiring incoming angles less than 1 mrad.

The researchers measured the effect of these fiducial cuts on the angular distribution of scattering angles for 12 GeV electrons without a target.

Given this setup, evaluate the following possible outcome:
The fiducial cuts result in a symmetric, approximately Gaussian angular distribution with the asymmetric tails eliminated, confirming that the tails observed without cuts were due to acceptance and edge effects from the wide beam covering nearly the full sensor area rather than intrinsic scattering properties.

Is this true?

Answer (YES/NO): NO